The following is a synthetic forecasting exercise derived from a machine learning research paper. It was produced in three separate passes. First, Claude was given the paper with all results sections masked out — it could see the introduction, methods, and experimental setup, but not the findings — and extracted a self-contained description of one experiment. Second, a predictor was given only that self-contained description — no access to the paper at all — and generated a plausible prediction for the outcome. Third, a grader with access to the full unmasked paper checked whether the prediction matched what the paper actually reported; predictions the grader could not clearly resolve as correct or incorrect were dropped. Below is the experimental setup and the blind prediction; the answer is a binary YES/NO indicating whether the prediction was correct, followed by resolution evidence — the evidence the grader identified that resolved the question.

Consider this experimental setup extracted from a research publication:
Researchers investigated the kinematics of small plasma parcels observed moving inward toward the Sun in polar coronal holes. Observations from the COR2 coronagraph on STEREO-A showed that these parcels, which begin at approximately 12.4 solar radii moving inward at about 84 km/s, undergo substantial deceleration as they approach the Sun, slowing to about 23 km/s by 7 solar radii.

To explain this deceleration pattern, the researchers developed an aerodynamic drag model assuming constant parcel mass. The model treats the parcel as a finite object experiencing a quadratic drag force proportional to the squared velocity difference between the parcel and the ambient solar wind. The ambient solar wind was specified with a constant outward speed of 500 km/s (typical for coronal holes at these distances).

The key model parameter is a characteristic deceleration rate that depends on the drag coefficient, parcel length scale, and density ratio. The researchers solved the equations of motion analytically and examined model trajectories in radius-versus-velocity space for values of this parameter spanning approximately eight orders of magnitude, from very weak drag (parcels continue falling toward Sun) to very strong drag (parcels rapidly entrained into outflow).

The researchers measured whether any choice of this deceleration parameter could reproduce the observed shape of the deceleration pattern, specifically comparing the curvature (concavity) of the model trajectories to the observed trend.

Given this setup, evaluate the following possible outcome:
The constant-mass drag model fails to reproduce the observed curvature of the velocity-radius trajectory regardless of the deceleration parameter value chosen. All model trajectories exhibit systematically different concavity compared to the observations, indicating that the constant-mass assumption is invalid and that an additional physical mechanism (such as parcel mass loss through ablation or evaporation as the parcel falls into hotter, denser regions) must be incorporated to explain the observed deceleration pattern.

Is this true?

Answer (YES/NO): NO